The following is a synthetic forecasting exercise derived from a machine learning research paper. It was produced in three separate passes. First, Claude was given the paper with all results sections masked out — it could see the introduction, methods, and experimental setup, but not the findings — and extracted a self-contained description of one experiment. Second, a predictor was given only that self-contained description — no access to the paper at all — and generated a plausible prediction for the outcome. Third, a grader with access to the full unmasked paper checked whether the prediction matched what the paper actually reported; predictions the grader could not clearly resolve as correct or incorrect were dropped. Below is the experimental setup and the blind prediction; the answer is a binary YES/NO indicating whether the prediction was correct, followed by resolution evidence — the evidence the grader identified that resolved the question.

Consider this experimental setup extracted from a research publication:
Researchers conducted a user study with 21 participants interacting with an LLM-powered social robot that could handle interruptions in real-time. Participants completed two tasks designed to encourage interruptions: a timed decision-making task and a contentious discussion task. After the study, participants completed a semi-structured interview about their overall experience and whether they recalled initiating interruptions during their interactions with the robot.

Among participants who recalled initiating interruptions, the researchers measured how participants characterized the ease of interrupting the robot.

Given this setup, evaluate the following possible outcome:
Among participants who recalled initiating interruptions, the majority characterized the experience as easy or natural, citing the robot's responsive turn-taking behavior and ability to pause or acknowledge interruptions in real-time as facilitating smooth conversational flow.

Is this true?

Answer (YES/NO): NO